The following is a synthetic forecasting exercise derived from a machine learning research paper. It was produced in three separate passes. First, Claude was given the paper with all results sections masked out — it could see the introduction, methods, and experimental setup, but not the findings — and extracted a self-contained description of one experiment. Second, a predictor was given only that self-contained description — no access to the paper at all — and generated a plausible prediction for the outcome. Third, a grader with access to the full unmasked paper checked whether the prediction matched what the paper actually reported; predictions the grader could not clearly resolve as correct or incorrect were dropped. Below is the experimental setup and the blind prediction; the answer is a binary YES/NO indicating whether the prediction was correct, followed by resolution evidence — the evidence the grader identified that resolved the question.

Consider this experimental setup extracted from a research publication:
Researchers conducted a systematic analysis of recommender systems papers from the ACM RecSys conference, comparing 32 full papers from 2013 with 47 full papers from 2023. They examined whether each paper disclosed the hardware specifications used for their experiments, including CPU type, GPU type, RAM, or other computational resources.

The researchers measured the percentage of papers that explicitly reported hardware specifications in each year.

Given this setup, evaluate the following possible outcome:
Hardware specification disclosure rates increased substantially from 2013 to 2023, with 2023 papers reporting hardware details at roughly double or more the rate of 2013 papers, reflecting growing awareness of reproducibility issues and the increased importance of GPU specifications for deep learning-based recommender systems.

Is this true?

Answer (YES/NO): NO